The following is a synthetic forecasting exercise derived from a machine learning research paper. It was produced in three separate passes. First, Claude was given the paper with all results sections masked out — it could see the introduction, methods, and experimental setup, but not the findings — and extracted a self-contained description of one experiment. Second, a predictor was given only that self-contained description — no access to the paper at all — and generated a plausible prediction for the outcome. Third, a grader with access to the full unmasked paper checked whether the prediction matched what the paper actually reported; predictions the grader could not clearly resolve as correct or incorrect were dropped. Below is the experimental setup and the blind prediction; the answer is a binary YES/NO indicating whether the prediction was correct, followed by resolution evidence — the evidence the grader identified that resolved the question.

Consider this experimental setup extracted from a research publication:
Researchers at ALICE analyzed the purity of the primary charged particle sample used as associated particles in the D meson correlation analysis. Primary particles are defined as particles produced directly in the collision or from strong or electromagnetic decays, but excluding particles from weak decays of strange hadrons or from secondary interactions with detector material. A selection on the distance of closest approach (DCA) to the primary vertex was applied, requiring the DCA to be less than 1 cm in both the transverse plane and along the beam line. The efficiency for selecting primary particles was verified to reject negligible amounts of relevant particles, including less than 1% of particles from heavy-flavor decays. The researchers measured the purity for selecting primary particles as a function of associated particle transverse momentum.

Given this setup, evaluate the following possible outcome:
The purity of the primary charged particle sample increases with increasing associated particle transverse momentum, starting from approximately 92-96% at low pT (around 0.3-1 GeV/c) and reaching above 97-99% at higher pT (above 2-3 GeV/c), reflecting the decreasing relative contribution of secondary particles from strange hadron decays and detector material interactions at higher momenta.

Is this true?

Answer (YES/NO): NO